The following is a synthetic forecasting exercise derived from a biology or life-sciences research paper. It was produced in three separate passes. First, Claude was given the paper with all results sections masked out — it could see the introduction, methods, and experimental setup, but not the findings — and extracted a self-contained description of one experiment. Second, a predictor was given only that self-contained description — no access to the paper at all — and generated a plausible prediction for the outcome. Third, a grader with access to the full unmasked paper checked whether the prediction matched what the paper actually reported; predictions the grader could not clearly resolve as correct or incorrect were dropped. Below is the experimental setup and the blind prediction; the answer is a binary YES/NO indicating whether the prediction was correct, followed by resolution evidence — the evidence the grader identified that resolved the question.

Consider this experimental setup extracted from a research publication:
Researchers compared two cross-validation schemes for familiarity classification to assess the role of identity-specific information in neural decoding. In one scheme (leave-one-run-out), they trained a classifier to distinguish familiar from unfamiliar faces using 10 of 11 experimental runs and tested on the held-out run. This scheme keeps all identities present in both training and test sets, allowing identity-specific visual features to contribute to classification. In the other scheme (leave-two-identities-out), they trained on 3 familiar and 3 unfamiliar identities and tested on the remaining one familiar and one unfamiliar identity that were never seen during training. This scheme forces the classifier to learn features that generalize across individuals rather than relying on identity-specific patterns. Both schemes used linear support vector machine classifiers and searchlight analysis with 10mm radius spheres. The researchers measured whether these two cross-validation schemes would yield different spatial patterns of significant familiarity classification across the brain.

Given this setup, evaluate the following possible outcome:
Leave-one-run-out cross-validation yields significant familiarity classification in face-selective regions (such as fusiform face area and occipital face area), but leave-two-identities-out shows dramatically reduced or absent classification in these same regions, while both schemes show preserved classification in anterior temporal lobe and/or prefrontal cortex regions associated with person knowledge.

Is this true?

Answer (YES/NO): NO